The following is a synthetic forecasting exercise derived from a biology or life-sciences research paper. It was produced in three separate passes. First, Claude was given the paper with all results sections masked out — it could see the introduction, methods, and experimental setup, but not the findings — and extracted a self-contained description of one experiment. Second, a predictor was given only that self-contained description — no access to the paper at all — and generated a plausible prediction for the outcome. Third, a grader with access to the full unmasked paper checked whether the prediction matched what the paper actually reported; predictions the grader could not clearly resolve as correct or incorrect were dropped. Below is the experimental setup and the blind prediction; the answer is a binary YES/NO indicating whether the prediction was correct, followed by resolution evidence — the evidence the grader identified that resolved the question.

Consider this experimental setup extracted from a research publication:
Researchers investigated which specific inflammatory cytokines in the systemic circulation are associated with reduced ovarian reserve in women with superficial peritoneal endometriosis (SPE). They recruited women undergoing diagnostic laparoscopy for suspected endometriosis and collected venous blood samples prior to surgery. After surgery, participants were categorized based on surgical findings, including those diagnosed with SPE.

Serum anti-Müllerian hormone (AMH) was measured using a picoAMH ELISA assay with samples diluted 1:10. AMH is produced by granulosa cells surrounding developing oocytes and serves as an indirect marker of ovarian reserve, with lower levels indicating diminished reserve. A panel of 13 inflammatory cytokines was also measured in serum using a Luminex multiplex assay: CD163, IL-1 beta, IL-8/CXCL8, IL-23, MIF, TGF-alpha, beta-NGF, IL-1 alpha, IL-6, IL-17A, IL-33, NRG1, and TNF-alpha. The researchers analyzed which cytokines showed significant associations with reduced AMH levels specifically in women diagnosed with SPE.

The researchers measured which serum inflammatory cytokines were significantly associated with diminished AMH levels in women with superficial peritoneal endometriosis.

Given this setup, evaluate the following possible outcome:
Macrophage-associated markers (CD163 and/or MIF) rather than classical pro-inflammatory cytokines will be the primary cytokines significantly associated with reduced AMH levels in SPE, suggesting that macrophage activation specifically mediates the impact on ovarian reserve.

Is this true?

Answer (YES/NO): NO